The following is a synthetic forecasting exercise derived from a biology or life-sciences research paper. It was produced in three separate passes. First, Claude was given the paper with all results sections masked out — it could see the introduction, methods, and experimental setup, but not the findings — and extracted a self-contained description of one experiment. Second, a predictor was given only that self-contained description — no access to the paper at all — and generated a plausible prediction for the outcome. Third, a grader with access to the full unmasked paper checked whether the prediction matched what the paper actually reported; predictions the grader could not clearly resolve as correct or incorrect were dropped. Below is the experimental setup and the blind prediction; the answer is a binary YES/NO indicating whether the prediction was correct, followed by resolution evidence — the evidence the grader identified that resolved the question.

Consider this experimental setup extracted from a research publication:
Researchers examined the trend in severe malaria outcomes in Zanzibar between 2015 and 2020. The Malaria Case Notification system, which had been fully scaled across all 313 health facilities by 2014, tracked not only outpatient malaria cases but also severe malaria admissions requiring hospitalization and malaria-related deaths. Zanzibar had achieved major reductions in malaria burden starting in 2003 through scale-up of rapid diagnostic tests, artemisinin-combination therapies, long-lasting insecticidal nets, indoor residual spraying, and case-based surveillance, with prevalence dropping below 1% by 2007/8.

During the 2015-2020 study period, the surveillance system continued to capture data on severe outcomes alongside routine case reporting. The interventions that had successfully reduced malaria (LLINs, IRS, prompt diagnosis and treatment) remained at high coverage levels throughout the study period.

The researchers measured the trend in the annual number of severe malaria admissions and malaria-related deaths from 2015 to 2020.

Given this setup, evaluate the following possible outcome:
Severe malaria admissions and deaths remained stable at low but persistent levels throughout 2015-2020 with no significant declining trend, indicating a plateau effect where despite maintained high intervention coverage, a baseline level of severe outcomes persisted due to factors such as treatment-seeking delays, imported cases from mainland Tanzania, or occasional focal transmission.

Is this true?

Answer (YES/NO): NO